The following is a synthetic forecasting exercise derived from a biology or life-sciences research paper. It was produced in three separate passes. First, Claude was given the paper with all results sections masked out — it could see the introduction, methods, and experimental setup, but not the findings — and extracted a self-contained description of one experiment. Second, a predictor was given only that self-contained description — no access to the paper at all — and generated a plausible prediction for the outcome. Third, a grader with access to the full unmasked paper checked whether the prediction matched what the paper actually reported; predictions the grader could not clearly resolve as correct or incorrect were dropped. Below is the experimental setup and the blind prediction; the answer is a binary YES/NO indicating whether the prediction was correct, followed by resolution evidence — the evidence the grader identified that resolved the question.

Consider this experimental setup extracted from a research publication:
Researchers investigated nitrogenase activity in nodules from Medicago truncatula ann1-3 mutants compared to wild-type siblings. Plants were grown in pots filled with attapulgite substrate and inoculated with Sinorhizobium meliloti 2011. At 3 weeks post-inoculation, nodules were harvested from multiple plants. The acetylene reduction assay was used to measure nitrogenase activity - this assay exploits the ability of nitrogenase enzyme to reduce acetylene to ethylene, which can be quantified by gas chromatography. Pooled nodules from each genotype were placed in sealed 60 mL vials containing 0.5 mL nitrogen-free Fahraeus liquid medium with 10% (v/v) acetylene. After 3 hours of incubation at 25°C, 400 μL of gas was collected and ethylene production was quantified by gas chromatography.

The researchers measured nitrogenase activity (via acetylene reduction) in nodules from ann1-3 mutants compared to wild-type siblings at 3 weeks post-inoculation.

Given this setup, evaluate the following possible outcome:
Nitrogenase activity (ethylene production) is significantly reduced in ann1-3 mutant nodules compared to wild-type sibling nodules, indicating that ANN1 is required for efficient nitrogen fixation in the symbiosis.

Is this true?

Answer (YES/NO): YES